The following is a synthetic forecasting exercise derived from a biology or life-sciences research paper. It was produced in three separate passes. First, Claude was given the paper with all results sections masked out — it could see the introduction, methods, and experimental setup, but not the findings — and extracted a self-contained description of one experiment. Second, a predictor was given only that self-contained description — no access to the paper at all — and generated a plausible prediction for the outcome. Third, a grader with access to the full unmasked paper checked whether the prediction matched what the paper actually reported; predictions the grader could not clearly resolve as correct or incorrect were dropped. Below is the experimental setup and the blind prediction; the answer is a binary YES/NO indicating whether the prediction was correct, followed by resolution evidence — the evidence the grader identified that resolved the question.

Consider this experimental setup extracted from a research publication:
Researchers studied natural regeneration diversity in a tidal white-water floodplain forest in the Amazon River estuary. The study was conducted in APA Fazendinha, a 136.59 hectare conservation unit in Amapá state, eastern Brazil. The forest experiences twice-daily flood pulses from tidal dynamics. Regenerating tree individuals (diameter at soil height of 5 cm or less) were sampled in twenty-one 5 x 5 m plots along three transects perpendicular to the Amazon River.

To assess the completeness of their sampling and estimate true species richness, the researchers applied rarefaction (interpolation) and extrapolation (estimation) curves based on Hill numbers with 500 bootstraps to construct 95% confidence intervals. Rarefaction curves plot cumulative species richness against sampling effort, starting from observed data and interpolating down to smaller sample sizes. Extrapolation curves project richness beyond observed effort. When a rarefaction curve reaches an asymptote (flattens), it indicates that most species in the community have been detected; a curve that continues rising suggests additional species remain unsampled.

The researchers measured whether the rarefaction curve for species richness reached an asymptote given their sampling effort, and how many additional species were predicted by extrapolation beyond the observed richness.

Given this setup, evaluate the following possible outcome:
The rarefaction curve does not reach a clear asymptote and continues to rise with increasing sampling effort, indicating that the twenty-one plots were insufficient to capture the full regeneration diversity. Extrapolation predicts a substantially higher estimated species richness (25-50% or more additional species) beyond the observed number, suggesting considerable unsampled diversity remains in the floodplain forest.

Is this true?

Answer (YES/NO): NO